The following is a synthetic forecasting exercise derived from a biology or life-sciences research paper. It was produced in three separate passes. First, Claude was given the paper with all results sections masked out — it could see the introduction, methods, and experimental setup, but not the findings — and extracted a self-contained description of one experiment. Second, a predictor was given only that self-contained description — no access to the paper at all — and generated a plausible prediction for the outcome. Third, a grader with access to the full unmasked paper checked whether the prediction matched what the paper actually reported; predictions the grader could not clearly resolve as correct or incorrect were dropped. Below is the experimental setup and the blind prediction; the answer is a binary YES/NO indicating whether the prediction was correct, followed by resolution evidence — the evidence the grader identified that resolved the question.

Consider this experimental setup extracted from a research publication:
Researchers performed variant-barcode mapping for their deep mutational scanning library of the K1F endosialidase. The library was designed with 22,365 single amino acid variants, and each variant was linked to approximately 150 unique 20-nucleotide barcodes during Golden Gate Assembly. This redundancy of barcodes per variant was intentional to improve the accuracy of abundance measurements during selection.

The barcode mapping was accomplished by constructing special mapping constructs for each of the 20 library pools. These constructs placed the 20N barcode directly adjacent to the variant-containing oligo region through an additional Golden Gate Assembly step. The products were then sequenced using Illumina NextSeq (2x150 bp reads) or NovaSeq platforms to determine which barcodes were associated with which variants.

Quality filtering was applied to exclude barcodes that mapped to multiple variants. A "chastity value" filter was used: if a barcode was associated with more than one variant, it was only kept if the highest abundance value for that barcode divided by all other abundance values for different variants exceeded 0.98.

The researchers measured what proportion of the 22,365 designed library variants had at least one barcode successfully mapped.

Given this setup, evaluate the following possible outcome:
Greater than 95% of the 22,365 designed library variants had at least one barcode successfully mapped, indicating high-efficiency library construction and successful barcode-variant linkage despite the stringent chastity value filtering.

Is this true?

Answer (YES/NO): YES